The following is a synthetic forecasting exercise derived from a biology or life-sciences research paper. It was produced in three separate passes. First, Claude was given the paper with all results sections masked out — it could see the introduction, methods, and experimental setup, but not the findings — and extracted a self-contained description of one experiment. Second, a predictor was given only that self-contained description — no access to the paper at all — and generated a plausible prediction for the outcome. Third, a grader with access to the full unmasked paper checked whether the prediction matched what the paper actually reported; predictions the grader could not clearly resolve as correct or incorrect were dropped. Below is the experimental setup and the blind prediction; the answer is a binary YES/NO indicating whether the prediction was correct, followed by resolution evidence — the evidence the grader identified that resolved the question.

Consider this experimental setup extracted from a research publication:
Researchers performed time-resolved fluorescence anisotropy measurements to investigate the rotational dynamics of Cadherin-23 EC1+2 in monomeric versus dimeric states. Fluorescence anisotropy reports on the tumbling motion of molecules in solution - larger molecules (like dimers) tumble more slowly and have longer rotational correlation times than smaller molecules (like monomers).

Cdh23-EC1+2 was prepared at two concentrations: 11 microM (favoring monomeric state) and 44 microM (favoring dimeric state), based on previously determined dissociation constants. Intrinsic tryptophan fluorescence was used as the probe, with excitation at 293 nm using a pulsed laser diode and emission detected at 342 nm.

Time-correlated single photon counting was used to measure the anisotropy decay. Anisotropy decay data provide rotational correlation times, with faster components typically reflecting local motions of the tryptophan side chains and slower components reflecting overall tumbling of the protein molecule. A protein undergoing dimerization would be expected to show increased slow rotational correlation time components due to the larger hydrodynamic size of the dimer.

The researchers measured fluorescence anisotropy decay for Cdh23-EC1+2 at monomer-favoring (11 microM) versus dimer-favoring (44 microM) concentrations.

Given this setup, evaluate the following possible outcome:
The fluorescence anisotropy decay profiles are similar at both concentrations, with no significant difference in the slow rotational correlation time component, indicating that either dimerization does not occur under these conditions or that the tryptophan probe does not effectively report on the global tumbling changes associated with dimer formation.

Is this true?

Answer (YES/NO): NO